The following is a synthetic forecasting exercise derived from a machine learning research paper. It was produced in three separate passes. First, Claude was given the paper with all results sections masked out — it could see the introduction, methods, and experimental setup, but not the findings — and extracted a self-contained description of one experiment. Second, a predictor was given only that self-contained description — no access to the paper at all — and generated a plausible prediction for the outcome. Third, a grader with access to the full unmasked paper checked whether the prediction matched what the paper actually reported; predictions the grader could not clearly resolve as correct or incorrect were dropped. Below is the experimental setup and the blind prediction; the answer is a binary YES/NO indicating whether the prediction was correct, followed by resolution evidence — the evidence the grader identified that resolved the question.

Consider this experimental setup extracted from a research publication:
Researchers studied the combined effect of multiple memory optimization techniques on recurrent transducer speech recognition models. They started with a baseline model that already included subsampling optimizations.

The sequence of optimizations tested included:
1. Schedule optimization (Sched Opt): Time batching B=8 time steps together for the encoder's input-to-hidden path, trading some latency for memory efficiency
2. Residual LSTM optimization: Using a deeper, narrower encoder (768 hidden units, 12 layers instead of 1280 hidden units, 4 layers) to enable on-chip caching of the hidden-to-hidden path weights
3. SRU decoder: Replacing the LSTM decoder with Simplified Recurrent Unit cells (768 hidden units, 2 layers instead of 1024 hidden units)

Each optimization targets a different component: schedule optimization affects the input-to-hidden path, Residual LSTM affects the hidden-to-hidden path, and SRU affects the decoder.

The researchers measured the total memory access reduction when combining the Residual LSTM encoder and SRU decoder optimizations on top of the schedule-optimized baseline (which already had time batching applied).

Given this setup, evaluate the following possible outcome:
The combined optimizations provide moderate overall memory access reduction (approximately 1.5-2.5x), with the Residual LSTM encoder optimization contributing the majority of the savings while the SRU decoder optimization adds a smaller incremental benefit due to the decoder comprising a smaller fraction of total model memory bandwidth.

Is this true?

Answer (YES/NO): NO